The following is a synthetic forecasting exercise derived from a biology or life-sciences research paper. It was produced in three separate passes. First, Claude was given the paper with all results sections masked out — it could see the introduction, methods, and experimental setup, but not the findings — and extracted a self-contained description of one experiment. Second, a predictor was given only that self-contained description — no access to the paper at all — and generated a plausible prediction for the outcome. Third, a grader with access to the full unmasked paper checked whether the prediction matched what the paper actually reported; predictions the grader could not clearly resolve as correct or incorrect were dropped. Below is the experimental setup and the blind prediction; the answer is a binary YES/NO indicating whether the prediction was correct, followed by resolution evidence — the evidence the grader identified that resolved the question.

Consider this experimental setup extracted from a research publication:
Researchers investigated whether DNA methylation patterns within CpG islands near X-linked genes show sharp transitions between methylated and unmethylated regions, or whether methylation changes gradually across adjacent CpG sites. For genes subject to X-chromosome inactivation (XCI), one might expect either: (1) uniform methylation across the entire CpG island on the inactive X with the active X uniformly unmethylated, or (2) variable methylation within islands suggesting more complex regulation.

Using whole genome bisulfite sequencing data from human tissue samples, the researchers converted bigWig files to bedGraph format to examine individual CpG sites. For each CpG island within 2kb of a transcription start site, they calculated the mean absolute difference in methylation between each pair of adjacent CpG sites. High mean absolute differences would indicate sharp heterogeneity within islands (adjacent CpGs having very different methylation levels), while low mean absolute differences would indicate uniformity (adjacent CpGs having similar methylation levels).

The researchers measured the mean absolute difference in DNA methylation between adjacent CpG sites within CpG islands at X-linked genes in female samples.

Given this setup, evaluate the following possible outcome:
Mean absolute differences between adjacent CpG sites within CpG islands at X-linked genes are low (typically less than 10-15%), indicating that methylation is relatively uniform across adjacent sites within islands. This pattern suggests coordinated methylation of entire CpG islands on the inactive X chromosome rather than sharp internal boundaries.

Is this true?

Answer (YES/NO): NO